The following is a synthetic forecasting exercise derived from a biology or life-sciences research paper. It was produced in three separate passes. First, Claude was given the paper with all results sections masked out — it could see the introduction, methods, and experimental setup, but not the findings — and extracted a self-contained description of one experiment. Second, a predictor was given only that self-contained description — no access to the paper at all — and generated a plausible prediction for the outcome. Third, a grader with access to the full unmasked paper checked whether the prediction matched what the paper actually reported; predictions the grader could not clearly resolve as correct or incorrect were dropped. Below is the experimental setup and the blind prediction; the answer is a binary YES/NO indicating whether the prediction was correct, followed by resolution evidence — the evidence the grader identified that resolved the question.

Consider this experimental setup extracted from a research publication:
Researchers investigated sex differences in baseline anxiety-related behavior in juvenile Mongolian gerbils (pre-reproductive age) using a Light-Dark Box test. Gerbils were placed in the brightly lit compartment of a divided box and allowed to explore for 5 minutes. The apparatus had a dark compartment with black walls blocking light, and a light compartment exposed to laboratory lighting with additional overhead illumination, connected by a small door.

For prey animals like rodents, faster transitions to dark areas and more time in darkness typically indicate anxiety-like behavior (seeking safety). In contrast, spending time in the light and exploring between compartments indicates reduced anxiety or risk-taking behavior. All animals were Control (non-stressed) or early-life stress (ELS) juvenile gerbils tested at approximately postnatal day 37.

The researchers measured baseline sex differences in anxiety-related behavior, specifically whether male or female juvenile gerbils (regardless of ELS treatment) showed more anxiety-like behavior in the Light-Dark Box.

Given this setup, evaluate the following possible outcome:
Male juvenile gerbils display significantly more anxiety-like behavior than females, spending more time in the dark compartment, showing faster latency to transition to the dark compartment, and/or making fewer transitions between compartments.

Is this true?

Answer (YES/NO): NO